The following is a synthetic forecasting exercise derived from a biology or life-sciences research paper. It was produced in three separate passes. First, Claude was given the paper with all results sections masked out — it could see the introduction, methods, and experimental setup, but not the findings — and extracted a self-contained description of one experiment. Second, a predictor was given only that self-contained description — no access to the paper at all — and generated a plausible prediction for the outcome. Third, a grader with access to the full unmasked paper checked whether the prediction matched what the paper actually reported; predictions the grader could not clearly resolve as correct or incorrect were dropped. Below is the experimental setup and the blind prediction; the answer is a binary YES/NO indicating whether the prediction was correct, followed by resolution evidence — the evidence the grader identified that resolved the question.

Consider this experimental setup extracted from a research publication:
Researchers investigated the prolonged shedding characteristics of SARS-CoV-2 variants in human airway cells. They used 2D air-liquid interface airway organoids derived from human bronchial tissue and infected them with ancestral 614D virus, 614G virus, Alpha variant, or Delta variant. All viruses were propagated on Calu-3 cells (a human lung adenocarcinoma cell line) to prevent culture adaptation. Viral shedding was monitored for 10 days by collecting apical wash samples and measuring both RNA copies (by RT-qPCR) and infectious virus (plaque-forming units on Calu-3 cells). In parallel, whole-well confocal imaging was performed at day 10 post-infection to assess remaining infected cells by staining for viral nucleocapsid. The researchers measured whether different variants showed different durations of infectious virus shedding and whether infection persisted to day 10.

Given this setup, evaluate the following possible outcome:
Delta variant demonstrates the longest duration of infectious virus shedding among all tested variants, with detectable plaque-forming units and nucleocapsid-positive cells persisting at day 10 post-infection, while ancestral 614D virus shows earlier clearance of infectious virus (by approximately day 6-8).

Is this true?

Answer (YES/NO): NO